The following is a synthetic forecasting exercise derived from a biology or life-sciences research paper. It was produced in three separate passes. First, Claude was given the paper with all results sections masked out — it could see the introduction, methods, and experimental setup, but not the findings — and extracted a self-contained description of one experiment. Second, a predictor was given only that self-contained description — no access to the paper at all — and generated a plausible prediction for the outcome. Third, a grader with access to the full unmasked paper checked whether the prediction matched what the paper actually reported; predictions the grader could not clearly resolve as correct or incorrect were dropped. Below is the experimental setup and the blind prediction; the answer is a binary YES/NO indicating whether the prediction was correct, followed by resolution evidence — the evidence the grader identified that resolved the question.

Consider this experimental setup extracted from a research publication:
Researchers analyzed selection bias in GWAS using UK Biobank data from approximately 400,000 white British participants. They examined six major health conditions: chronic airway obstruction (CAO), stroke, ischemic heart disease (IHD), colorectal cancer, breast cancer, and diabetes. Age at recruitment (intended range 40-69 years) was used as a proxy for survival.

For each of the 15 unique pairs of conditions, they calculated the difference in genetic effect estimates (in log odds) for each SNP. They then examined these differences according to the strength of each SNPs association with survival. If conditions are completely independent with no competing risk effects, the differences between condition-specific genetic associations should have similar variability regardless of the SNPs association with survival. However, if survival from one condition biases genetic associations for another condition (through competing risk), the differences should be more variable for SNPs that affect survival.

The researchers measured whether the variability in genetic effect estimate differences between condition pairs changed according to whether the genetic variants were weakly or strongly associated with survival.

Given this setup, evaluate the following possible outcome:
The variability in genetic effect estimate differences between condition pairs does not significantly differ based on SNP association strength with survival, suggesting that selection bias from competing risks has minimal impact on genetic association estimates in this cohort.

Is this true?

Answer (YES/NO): NO